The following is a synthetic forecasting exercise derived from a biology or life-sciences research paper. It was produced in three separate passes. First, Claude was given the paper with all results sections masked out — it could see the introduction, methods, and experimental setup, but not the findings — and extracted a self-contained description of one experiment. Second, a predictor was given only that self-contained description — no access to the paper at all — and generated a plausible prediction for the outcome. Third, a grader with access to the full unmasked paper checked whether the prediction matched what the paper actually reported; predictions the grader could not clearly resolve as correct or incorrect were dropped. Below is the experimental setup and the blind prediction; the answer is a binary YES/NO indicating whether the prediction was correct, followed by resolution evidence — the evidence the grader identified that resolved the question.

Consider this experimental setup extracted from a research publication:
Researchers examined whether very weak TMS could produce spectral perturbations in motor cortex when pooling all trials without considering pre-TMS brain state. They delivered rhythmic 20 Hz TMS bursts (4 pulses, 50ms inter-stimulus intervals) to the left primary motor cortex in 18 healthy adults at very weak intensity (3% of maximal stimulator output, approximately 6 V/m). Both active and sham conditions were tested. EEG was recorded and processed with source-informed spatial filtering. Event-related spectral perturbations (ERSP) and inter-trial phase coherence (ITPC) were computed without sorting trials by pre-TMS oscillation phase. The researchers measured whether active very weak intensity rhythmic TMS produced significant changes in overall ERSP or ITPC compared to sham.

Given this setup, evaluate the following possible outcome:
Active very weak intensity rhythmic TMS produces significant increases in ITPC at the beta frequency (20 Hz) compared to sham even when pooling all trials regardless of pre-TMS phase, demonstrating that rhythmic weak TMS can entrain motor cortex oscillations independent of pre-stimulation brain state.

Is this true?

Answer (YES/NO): NO